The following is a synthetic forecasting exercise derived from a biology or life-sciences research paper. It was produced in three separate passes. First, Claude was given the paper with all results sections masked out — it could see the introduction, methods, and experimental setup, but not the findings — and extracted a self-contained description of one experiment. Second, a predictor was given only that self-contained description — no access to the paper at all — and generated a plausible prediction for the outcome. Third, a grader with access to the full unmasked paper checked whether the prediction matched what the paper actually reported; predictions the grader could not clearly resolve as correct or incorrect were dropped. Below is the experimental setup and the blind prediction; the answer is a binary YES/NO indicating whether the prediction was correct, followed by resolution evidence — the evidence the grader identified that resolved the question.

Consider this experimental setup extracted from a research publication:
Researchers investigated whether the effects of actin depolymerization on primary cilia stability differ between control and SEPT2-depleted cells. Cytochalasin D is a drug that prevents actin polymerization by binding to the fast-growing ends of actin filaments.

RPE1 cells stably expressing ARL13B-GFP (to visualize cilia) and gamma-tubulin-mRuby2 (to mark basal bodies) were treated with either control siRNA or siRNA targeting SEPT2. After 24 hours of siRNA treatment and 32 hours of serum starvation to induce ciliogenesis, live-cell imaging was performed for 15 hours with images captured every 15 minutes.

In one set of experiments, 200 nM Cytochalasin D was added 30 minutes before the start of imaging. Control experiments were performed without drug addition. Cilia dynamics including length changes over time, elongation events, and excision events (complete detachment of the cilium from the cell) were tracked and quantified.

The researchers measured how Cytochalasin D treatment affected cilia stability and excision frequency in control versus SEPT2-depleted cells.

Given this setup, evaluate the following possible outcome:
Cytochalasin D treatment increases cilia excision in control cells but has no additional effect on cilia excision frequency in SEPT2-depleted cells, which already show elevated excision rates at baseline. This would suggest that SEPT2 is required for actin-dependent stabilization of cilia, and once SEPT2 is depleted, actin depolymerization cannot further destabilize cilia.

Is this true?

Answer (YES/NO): NO